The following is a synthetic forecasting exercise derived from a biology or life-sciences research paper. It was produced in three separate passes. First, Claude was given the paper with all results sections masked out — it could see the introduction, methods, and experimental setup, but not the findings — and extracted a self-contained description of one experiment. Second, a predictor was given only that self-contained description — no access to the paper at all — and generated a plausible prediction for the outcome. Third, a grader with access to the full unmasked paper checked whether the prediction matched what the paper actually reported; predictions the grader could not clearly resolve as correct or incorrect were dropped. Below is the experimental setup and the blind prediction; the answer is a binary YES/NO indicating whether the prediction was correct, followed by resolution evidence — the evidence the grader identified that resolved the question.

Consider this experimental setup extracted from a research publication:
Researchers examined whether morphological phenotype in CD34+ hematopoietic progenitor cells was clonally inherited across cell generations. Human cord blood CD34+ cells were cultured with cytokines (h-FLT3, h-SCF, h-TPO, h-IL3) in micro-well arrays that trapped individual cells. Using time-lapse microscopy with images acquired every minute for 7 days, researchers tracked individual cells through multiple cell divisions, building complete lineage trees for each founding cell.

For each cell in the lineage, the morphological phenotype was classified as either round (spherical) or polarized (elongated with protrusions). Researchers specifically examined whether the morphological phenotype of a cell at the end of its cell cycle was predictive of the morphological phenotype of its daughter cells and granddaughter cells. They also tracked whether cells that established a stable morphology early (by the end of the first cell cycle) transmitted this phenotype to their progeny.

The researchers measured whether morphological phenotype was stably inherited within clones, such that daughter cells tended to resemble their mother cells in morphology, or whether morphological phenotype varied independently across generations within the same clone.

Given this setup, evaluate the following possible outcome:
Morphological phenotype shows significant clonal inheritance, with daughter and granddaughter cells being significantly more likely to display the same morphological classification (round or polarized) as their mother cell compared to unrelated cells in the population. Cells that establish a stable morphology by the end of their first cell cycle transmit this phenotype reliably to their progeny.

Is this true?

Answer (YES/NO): YES